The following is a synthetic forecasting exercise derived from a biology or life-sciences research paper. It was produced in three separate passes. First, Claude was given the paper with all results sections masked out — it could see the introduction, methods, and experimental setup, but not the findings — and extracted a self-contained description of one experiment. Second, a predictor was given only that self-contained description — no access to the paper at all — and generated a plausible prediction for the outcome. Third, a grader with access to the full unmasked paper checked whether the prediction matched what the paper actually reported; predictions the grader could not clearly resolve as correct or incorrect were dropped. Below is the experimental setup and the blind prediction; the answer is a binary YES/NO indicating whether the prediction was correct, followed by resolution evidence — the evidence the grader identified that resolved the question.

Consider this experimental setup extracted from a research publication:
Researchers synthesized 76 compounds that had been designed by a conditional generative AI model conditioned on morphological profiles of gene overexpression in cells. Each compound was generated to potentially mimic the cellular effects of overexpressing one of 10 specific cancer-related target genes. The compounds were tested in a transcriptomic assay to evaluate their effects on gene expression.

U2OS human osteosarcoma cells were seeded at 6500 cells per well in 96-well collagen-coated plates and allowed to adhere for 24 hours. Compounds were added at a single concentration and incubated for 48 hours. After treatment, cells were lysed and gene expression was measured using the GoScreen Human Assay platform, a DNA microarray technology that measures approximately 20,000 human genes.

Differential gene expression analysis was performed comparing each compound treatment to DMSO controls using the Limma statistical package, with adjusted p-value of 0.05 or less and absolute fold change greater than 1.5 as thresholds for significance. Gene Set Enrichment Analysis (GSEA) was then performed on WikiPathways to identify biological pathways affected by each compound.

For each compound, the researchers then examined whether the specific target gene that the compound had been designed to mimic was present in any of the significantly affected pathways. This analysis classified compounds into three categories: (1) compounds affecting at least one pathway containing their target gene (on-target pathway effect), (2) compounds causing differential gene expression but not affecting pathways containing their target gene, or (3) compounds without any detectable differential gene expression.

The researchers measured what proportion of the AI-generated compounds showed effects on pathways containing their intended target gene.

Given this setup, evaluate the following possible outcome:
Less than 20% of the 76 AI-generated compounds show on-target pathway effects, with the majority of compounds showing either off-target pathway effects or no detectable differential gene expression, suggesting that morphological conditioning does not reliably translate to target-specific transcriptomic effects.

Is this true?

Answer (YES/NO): NO